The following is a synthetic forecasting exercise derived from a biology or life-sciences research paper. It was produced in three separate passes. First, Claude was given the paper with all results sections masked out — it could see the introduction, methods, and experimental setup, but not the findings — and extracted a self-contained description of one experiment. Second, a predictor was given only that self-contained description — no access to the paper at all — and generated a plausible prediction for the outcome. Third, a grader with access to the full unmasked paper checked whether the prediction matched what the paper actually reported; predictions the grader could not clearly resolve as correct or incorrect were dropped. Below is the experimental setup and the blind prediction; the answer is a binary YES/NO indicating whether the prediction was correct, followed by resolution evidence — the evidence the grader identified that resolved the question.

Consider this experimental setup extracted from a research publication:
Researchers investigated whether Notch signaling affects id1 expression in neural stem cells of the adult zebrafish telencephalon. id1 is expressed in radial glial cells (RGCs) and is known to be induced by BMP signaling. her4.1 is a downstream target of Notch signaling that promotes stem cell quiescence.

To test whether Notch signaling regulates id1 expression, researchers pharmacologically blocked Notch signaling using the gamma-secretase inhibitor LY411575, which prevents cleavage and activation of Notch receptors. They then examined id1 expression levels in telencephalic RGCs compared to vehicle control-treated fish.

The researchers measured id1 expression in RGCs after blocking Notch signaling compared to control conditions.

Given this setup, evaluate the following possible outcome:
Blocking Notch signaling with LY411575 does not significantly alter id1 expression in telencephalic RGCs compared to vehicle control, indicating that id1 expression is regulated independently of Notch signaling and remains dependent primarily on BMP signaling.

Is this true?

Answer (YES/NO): YES